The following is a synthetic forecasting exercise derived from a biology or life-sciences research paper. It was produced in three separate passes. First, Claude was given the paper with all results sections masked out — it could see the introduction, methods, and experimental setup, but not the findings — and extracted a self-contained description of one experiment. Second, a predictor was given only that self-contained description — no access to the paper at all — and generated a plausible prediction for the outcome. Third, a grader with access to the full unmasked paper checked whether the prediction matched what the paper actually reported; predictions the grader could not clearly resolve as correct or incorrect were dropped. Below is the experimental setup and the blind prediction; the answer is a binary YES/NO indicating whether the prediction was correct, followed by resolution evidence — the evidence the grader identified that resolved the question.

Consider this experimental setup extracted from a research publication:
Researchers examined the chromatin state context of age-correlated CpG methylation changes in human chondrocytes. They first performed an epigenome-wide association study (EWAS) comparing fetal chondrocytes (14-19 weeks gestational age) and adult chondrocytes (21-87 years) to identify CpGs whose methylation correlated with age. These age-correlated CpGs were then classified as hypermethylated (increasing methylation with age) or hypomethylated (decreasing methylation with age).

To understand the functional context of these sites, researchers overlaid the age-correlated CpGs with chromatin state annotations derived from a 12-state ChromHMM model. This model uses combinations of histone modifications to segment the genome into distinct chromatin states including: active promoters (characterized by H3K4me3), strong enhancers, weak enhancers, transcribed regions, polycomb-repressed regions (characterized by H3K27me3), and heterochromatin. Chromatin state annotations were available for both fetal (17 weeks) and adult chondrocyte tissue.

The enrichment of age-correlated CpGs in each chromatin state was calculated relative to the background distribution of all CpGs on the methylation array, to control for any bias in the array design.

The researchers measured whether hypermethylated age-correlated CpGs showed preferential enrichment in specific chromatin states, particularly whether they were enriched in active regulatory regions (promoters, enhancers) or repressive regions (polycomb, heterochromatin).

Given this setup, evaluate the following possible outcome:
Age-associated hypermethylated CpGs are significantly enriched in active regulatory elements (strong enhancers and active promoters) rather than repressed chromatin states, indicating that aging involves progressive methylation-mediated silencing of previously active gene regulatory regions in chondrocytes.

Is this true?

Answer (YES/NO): NO